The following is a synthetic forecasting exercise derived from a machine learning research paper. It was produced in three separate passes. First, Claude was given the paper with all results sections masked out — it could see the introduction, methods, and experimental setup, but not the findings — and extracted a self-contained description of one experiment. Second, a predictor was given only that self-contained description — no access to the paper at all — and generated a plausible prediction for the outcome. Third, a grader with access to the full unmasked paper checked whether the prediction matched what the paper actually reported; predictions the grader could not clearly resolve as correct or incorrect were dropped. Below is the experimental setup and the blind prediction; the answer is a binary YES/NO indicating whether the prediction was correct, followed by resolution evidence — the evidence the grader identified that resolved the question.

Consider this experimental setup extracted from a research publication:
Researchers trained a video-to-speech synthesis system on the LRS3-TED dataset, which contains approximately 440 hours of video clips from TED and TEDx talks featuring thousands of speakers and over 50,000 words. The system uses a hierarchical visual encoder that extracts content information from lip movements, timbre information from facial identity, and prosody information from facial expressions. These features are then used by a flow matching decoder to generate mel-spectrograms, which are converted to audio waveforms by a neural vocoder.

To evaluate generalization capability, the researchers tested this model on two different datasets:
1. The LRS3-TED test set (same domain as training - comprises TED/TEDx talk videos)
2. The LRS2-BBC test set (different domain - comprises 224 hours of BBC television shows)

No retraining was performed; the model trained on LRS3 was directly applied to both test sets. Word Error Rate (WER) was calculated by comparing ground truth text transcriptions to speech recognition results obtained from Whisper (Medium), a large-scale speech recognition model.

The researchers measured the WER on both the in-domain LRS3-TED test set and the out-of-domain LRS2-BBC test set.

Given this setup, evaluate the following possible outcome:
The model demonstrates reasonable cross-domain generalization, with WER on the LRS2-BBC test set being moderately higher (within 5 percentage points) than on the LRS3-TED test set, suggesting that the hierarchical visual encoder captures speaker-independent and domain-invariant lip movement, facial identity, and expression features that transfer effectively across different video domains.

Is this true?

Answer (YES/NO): NO